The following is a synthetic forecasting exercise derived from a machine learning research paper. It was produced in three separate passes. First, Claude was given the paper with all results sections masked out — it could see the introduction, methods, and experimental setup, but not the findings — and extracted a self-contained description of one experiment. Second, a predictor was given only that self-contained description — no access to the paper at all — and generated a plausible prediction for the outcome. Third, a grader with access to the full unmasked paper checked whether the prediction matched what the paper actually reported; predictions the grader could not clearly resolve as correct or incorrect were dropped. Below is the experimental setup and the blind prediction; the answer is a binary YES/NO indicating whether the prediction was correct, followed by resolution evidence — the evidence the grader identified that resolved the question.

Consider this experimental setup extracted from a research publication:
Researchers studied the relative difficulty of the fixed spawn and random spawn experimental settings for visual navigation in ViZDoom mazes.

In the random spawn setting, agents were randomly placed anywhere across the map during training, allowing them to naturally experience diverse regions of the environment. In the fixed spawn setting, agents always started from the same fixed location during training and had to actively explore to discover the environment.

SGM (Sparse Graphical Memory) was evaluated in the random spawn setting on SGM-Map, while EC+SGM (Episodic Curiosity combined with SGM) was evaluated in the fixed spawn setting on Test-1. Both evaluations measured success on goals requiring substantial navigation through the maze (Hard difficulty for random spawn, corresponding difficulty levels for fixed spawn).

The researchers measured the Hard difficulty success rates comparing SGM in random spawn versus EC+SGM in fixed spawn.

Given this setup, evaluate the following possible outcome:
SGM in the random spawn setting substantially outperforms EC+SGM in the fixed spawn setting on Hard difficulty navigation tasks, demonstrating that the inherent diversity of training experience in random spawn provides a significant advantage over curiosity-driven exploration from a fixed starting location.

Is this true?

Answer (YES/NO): YES